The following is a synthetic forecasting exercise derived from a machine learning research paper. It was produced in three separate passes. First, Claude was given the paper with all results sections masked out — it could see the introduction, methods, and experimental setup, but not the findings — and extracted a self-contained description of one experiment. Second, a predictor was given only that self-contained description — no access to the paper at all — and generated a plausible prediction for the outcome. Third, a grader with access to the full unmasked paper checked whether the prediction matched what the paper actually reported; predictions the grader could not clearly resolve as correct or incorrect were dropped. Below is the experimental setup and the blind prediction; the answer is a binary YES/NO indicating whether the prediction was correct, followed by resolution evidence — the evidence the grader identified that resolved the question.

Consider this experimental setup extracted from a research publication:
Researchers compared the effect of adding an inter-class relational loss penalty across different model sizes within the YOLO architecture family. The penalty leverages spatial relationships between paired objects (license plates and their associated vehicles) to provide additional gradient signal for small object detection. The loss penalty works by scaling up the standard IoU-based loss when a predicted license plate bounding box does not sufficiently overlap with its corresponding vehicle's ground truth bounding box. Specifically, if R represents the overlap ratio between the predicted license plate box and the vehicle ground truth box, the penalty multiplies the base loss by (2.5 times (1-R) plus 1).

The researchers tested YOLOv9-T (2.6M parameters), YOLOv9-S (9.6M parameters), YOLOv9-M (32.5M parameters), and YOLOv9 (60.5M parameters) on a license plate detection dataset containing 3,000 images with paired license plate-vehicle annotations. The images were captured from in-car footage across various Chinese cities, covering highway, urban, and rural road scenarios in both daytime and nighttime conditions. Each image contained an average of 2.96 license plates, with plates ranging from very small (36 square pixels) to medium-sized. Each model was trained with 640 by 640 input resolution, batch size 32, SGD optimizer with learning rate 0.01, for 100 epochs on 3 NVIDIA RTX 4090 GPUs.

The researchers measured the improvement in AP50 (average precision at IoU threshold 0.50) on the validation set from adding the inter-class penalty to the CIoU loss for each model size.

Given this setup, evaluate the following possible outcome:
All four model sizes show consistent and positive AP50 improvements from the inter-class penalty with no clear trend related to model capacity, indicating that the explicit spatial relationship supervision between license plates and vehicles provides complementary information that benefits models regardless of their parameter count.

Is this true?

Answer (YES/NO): NO